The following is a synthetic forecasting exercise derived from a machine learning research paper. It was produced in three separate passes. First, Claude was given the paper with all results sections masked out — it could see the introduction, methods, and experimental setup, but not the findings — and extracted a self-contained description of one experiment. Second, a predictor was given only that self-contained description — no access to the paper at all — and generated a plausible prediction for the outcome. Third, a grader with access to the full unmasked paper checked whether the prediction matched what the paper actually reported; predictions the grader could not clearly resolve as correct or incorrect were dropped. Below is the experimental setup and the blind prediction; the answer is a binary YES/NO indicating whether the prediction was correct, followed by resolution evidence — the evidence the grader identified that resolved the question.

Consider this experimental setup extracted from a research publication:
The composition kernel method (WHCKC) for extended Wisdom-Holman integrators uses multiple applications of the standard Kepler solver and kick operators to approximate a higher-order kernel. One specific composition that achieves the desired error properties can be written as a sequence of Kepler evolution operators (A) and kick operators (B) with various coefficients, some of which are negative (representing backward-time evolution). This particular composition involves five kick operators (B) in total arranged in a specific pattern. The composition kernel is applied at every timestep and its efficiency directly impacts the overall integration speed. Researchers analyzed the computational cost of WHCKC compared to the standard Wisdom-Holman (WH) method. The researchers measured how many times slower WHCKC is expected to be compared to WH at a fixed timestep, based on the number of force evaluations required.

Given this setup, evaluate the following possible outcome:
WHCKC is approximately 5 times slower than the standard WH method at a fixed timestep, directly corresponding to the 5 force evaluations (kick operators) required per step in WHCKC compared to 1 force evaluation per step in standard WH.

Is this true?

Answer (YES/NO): YES